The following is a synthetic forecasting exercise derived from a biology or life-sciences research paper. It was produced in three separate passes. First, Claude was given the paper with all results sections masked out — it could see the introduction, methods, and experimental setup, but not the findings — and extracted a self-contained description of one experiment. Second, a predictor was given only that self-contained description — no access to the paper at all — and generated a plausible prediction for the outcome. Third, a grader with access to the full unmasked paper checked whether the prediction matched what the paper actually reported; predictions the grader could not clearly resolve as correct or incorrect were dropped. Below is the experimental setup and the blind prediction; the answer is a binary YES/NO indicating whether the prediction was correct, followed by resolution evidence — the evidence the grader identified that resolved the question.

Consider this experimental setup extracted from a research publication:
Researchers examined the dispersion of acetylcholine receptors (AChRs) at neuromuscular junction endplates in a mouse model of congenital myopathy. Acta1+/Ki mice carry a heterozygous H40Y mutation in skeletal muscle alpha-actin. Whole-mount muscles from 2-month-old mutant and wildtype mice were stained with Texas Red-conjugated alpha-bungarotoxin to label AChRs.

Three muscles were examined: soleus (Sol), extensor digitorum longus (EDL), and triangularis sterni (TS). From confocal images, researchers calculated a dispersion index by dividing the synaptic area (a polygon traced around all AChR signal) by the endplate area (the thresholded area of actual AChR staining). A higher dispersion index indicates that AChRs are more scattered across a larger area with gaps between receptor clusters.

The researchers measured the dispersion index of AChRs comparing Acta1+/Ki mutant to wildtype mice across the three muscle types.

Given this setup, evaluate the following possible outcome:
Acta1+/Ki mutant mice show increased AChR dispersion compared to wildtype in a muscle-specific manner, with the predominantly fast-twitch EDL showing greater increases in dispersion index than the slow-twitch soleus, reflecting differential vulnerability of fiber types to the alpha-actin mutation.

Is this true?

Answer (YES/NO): YES